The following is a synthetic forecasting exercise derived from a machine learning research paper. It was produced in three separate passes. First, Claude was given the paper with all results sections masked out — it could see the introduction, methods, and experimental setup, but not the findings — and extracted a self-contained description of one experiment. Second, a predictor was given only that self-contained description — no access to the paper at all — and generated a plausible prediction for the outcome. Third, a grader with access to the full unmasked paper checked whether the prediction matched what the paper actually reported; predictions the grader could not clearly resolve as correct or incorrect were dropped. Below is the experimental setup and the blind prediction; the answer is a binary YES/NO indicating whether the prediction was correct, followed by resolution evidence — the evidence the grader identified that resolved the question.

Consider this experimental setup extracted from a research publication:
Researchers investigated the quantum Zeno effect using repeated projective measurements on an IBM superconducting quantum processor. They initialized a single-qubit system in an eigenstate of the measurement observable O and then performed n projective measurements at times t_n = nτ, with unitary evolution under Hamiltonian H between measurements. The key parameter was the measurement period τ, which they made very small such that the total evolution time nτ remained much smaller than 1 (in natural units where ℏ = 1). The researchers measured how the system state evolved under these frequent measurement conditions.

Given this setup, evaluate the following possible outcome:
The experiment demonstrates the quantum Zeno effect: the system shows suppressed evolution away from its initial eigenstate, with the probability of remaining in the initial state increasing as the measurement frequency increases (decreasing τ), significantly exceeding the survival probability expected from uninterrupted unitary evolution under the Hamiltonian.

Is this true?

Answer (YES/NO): YES